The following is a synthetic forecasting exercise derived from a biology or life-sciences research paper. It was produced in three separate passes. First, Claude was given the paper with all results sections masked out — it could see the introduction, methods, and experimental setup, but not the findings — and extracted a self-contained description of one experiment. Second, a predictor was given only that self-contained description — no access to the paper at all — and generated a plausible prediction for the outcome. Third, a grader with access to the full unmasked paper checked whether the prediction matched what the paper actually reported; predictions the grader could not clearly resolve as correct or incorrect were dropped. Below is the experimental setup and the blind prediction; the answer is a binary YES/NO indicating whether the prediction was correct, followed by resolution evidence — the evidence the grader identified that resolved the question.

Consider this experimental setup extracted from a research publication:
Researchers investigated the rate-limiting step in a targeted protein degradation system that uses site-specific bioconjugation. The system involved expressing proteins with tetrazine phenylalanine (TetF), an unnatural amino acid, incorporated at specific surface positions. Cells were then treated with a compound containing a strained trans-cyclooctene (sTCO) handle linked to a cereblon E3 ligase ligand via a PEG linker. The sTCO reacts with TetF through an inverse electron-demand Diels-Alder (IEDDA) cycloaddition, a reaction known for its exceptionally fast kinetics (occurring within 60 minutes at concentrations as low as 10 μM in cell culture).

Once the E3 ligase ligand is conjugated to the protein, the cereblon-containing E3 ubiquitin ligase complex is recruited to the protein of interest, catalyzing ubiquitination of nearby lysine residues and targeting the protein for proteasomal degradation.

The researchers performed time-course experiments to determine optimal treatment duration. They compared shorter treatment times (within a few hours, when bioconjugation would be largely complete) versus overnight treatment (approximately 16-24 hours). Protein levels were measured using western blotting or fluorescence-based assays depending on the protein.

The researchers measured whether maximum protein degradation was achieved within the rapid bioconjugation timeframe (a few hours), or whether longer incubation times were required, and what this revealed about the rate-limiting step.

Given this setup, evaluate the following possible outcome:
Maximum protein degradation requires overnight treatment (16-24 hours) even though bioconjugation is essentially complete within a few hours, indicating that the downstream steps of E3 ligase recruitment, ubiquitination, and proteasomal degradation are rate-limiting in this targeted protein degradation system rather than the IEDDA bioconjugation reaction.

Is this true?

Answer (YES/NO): YES